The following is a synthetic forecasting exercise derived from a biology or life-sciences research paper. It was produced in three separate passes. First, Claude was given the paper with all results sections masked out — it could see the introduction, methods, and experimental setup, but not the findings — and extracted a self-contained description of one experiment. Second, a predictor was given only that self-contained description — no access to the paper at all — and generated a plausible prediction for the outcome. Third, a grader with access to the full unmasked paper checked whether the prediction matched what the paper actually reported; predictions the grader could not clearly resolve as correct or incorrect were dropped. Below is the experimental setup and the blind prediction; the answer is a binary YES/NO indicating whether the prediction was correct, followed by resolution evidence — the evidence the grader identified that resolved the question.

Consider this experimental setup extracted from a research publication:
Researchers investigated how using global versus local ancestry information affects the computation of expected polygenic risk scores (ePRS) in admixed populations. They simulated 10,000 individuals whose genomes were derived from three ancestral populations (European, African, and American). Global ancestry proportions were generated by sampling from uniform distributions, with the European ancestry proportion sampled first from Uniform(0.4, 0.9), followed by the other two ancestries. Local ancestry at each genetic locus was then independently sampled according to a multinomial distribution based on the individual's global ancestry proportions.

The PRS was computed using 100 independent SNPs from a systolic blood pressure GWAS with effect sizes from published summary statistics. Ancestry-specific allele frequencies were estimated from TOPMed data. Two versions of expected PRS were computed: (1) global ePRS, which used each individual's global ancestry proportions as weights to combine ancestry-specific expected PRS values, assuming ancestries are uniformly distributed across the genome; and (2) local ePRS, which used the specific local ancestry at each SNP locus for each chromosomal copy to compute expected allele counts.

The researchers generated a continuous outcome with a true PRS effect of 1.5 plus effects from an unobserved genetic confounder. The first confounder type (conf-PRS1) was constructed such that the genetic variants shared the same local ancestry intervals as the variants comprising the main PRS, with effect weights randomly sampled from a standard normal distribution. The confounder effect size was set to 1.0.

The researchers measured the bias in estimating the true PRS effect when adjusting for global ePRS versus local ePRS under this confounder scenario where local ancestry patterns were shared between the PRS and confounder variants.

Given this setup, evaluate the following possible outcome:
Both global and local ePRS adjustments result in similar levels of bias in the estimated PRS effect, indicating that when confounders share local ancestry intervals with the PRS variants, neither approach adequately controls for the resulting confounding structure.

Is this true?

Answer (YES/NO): NO